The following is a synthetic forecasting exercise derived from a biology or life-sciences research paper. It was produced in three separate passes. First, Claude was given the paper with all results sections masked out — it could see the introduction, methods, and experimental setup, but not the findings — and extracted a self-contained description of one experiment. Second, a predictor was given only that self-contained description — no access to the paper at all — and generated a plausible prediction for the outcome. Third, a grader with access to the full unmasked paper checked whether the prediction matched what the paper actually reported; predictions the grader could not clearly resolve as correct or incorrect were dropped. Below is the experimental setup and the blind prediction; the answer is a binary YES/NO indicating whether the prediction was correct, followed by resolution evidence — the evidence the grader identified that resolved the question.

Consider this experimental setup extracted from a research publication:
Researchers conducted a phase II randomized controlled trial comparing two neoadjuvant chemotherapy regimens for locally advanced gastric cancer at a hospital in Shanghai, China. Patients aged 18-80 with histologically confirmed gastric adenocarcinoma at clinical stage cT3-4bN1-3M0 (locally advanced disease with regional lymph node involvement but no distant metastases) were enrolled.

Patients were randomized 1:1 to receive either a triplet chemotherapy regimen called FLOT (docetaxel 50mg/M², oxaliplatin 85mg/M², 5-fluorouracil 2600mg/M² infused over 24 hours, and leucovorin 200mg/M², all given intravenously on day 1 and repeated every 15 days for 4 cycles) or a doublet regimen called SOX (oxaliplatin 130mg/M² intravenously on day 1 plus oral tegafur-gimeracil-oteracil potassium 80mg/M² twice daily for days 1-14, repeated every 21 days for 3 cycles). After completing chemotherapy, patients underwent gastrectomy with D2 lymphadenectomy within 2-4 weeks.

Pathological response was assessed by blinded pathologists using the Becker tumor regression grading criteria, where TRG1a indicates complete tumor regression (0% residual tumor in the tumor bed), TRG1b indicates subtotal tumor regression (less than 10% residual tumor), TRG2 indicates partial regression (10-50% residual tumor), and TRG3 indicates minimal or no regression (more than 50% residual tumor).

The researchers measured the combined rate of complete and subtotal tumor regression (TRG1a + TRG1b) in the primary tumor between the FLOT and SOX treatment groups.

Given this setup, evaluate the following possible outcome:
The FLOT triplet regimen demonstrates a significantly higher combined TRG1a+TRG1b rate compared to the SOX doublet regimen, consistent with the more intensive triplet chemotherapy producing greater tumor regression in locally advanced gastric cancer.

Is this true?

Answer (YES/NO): NO